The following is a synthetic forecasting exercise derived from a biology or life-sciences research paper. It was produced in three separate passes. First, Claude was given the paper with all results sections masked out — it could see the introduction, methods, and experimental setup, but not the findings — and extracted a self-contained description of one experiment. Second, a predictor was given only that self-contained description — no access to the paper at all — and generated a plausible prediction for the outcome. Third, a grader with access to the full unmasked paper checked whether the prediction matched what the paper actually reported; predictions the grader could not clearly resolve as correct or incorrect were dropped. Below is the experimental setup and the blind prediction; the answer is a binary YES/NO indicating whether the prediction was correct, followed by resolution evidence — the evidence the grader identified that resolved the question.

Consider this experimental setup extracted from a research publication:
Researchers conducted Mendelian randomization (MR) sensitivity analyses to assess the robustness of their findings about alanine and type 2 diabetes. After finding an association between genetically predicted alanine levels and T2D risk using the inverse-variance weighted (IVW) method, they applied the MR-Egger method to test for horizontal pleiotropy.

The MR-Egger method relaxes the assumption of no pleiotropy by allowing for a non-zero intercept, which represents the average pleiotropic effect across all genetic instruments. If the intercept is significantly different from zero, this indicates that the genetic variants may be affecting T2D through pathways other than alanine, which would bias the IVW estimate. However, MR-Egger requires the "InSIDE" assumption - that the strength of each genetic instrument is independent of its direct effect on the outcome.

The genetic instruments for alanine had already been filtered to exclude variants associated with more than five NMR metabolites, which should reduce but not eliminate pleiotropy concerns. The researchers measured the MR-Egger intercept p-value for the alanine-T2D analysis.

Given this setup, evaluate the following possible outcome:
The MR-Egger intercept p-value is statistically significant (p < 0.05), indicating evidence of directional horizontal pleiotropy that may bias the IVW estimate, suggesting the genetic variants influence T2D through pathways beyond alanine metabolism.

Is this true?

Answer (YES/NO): NO